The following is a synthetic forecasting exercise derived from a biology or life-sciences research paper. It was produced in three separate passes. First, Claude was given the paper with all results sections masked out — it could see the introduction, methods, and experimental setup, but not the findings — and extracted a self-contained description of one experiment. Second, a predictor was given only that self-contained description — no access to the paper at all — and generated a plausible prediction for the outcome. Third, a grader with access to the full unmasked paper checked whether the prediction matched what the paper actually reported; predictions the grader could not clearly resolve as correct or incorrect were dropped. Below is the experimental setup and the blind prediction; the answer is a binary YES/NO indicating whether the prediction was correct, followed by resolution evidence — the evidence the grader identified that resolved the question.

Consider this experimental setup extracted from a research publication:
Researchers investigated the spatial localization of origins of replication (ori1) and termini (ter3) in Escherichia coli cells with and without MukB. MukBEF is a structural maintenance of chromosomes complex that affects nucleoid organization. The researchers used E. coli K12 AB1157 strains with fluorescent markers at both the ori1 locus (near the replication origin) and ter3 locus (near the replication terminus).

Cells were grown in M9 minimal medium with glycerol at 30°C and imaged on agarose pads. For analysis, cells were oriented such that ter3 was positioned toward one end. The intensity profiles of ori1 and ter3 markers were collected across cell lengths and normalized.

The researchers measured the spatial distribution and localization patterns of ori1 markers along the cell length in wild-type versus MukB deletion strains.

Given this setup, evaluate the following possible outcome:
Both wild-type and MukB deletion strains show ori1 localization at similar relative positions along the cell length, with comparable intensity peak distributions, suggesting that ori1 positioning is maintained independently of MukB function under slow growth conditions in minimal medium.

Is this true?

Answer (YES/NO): NO